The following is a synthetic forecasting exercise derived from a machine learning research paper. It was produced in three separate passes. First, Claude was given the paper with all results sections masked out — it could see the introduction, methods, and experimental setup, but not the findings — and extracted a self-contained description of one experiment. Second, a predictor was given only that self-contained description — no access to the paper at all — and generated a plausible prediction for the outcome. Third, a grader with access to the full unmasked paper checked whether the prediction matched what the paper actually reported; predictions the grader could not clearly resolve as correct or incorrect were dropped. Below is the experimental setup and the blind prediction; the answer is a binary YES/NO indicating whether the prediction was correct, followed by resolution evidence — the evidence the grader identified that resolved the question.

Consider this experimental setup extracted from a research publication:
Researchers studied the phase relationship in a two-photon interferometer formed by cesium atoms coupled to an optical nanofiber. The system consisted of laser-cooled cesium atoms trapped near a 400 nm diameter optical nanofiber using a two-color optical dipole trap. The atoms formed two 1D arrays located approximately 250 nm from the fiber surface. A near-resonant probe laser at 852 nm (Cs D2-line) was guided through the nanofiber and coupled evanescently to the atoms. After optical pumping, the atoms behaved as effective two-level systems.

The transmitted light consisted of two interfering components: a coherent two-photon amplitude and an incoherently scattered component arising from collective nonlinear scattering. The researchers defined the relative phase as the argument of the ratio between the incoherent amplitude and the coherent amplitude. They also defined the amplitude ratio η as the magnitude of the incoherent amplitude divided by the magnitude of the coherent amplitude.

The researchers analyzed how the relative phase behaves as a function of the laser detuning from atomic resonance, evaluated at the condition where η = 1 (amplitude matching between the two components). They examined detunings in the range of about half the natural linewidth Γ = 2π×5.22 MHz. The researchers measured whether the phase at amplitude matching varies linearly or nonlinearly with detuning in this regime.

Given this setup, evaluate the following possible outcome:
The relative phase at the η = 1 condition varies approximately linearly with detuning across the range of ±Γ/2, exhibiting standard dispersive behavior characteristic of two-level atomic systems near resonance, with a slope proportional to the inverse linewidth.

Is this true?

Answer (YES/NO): YES